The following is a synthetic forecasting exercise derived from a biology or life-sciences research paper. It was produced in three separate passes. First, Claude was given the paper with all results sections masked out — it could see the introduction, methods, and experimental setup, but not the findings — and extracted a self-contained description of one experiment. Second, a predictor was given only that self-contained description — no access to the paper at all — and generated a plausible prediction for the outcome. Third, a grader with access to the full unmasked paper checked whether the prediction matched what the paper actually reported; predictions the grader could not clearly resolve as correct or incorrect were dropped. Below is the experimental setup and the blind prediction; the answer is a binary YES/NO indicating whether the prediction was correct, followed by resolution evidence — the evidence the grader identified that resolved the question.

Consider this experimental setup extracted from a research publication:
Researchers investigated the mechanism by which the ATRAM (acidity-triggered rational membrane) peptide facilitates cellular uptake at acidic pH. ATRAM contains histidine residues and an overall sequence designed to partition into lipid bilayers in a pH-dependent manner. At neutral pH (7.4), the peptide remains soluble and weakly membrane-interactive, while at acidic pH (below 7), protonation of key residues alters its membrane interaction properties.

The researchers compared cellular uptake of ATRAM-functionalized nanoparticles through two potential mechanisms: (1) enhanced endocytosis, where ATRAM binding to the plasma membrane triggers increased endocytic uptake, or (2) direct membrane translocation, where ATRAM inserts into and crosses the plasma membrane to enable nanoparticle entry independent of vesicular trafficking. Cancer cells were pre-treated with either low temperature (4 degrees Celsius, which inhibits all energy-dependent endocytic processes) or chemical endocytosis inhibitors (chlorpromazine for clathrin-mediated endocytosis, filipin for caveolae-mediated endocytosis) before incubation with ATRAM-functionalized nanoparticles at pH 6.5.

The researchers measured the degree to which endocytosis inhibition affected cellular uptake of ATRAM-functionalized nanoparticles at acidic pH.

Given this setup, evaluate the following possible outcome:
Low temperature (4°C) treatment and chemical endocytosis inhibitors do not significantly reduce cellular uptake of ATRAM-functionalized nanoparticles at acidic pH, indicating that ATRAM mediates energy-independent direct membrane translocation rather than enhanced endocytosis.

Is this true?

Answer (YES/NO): NO